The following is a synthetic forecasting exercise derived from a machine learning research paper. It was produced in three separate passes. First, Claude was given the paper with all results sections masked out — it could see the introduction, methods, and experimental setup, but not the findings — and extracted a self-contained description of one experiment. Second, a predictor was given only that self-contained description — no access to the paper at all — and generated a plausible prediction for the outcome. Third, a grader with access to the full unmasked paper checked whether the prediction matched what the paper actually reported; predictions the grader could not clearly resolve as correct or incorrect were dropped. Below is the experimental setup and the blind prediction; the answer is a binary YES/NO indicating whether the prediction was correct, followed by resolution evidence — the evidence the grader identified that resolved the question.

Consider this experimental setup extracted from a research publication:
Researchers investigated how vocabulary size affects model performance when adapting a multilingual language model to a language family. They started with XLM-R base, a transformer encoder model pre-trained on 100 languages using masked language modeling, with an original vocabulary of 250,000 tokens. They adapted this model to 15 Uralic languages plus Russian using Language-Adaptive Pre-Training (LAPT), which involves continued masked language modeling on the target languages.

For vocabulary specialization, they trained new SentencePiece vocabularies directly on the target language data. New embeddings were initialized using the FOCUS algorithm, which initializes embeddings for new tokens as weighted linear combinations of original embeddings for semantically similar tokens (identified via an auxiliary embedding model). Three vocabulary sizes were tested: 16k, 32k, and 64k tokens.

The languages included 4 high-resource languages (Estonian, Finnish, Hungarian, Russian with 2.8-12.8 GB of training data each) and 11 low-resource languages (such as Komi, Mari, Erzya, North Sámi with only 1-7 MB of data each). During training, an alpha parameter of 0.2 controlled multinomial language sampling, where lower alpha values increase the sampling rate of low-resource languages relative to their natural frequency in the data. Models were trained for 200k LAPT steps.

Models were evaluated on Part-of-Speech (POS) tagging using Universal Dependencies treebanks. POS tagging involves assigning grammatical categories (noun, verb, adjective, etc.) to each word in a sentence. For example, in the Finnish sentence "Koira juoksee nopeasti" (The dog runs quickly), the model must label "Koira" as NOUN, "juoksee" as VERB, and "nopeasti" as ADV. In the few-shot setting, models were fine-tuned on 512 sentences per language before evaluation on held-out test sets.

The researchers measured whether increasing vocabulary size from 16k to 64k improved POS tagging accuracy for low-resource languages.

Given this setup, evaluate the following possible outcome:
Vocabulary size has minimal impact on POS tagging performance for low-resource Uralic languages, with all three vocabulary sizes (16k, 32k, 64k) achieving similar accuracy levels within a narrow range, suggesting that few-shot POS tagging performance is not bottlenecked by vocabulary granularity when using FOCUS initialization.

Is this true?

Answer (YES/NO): NO